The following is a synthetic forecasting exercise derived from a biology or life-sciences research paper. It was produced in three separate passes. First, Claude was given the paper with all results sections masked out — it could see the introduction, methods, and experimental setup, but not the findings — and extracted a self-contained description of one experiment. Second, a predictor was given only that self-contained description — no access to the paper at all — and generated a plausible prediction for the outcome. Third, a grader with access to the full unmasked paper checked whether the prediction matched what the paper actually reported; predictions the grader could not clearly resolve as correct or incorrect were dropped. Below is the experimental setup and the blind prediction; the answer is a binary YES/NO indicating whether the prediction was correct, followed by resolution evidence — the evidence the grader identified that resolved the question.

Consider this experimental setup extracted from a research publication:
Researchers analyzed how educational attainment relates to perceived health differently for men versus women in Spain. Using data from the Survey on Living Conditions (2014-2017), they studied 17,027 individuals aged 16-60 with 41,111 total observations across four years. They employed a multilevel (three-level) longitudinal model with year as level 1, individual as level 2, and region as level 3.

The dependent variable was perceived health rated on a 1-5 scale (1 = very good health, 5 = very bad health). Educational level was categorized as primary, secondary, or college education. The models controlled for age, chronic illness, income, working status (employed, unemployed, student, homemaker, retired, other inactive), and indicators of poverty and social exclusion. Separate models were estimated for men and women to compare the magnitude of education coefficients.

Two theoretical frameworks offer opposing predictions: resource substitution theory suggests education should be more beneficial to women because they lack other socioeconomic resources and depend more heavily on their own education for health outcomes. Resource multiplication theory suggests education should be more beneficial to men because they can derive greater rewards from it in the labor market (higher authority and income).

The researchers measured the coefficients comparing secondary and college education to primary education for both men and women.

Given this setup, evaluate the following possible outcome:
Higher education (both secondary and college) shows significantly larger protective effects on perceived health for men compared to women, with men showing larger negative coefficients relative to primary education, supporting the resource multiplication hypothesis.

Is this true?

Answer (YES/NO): NO